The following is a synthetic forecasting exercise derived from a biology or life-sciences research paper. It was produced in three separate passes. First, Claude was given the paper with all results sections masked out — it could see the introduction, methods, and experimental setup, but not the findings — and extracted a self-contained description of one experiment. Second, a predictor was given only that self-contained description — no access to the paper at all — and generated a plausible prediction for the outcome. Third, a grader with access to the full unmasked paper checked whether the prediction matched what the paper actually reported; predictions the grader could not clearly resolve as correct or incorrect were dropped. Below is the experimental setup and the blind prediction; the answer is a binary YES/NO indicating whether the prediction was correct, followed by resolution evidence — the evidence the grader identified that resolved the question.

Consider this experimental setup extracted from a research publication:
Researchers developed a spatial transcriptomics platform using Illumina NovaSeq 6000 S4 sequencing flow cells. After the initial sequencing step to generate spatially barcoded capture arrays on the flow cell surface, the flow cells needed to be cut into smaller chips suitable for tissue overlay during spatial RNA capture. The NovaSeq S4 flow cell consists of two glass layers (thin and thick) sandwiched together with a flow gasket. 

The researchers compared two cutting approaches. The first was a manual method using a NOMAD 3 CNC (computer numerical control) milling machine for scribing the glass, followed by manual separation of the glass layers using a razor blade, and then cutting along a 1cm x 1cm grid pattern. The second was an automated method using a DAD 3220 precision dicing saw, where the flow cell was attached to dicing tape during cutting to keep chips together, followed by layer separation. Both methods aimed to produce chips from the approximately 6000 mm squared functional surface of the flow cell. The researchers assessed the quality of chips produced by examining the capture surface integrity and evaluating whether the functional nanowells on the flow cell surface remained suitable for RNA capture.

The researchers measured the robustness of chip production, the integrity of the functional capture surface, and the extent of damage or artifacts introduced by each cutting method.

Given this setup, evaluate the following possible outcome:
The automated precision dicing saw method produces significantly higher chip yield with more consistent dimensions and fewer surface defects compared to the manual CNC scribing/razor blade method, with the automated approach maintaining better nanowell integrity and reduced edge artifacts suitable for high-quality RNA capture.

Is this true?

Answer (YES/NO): YES